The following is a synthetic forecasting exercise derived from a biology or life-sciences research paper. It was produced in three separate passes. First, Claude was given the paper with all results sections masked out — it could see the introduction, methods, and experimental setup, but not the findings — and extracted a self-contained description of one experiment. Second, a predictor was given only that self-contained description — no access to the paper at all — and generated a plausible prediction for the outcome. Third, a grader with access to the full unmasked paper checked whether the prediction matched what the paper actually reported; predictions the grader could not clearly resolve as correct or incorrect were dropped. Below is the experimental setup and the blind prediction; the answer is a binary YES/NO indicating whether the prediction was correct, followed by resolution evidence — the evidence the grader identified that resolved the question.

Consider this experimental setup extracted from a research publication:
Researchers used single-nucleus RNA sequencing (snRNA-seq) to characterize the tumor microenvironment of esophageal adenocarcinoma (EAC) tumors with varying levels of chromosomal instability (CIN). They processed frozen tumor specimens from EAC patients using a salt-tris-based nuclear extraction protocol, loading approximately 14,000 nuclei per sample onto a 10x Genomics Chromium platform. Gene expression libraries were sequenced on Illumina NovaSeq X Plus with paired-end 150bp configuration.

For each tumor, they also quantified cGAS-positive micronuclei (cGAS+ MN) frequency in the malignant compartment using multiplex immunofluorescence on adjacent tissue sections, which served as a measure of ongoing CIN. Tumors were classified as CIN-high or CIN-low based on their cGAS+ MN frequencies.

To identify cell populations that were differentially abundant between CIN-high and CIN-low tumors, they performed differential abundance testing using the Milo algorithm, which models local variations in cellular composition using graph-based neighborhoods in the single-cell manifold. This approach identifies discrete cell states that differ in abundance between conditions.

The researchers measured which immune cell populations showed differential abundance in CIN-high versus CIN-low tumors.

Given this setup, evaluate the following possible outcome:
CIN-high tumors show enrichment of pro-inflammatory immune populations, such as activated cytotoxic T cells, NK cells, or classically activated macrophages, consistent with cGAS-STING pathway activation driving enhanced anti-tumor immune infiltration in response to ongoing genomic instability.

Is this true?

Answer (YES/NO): NO